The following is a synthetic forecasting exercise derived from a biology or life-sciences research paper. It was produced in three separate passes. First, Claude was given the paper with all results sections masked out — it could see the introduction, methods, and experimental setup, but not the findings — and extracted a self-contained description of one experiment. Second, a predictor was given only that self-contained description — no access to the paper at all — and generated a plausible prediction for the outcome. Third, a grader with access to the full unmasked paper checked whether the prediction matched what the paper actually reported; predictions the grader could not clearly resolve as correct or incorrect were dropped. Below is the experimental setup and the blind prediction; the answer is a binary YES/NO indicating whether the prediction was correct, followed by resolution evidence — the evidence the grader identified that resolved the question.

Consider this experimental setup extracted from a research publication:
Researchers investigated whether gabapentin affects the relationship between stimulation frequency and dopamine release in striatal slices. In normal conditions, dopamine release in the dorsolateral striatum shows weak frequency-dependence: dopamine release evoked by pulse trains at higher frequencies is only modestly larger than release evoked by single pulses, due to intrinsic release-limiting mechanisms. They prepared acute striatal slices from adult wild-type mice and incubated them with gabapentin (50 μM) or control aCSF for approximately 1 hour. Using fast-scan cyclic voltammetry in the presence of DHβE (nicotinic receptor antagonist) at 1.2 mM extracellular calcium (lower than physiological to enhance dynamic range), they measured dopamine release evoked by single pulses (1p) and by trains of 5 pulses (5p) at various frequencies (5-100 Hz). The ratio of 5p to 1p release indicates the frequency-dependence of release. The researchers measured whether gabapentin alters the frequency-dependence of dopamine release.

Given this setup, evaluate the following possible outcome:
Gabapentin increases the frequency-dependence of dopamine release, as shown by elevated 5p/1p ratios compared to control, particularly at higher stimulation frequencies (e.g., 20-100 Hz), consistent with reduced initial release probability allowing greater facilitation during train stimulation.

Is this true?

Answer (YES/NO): NO